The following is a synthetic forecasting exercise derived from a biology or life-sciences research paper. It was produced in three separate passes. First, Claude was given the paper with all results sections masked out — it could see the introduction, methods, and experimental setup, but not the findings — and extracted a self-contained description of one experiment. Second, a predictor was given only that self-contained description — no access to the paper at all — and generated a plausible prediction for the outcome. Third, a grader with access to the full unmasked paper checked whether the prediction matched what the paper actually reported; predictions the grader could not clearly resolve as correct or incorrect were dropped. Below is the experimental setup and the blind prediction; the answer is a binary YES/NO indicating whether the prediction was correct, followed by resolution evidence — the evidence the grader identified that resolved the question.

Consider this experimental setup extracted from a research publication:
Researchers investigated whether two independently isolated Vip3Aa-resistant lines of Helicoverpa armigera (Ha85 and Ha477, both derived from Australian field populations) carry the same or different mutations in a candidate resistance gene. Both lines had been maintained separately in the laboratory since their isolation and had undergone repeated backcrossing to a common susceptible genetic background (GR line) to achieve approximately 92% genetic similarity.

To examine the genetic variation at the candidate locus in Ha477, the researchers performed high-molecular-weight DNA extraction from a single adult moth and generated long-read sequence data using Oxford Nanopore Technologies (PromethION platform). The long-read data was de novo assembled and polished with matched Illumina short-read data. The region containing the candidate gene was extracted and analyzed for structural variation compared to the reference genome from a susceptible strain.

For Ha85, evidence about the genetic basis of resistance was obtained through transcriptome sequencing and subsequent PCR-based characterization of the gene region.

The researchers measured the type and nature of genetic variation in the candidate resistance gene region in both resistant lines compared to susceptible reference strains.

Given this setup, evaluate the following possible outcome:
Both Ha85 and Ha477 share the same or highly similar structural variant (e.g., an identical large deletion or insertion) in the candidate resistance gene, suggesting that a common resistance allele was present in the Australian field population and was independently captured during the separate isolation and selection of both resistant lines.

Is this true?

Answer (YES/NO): NO